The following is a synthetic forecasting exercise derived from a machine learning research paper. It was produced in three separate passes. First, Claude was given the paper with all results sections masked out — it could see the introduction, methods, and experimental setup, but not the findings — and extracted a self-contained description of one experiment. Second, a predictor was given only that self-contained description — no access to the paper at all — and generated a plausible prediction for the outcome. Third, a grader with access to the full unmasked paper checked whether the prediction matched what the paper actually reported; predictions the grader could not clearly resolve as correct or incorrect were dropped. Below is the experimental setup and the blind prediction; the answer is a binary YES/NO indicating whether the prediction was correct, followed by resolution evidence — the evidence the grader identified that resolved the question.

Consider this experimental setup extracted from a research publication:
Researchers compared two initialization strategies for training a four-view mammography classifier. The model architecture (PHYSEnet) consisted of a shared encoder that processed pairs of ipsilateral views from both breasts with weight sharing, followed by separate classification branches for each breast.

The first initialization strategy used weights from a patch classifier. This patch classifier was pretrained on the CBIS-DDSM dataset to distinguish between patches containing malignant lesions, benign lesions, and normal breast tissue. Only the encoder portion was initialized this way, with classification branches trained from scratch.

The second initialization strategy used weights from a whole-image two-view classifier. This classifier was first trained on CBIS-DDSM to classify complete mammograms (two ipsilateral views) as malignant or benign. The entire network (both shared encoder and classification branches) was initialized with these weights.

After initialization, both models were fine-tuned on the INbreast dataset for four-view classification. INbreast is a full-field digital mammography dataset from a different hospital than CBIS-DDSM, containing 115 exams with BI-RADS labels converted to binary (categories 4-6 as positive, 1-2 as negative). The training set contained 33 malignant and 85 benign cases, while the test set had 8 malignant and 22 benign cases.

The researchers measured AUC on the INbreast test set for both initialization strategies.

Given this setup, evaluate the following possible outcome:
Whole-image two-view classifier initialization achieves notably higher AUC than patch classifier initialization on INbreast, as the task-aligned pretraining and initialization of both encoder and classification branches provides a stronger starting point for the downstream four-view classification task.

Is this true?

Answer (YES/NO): YES